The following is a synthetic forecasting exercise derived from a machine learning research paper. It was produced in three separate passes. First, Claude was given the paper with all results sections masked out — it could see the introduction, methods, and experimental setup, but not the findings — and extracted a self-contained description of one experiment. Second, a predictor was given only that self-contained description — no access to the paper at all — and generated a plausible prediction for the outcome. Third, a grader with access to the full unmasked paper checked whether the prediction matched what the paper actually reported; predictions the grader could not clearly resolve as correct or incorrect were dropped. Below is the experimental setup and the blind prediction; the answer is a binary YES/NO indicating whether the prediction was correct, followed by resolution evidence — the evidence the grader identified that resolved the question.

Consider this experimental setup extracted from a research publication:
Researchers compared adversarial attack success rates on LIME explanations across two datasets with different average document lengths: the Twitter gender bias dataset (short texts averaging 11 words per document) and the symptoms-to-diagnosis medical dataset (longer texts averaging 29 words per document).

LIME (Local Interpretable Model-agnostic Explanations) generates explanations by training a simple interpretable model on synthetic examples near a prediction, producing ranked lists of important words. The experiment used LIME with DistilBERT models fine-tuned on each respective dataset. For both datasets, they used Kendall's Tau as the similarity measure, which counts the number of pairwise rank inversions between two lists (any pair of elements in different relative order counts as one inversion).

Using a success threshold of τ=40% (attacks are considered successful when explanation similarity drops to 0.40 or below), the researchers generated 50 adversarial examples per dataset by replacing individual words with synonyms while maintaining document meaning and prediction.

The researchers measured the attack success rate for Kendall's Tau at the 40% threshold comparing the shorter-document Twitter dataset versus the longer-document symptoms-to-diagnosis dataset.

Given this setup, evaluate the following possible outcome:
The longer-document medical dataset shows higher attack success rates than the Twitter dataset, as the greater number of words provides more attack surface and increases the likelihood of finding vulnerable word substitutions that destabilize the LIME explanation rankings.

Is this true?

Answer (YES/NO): NO